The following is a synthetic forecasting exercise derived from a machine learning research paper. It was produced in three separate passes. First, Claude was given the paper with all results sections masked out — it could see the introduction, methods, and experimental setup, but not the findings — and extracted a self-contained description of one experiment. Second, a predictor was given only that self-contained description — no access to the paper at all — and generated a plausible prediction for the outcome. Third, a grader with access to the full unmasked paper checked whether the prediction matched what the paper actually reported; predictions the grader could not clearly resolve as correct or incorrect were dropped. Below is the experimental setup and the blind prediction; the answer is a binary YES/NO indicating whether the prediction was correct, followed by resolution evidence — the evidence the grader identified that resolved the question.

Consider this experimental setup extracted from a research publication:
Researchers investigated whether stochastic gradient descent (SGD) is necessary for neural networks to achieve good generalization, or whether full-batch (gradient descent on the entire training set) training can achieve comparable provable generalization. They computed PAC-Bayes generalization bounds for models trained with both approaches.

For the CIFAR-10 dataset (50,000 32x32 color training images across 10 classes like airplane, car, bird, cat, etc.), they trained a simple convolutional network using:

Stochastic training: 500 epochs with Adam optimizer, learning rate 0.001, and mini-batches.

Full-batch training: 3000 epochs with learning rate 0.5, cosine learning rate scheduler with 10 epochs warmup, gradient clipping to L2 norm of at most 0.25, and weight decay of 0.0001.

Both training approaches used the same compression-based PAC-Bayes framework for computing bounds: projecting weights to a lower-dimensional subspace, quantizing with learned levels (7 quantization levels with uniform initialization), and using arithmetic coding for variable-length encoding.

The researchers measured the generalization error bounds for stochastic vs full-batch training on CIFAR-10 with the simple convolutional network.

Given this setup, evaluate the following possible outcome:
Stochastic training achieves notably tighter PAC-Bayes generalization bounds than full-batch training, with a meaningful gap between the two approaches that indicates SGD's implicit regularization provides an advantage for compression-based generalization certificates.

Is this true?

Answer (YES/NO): NO